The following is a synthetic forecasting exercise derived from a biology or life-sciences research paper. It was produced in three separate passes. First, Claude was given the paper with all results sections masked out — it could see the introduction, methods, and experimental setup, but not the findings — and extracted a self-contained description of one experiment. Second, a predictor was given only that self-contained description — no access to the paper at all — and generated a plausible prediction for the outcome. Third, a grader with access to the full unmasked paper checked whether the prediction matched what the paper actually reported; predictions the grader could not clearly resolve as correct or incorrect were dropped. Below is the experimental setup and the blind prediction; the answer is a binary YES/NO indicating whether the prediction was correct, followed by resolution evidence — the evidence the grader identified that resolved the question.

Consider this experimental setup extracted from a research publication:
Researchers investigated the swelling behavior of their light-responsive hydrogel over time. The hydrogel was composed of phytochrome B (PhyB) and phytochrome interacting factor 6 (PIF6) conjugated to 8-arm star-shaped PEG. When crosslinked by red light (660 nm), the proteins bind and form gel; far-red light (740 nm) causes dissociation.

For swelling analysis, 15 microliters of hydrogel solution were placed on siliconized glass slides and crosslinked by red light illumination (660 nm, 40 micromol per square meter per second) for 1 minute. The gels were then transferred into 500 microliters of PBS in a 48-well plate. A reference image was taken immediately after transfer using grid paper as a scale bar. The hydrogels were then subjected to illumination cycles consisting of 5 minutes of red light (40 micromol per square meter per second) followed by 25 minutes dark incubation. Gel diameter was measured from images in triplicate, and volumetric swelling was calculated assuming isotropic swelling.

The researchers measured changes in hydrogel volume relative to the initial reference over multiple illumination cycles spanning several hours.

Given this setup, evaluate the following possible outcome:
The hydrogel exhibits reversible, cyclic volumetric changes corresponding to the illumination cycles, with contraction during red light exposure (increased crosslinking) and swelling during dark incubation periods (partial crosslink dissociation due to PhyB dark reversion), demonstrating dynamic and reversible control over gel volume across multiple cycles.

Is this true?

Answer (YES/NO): NO